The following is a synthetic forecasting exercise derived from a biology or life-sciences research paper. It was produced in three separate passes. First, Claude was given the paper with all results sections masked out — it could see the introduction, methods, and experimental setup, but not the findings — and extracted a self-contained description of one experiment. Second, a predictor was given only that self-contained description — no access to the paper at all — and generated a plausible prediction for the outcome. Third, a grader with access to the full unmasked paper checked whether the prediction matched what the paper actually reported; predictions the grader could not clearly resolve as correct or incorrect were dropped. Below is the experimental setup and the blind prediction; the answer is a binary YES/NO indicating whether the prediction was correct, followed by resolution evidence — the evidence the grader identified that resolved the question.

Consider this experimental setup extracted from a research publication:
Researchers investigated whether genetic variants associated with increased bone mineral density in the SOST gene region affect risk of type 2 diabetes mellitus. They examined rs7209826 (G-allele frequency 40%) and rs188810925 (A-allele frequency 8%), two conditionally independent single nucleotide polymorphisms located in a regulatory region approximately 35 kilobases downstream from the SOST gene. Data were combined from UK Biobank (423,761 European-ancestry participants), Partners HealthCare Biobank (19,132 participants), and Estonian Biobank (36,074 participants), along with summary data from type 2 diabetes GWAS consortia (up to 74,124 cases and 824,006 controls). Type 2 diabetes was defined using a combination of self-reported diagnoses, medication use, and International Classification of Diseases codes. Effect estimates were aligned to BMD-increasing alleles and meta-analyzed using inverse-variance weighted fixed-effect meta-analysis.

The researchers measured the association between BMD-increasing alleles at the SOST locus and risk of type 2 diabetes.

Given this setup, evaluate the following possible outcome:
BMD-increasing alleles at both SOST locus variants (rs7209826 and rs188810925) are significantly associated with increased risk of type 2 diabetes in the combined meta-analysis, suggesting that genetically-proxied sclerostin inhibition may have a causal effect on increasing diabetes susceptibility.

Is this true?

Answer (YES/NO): YES